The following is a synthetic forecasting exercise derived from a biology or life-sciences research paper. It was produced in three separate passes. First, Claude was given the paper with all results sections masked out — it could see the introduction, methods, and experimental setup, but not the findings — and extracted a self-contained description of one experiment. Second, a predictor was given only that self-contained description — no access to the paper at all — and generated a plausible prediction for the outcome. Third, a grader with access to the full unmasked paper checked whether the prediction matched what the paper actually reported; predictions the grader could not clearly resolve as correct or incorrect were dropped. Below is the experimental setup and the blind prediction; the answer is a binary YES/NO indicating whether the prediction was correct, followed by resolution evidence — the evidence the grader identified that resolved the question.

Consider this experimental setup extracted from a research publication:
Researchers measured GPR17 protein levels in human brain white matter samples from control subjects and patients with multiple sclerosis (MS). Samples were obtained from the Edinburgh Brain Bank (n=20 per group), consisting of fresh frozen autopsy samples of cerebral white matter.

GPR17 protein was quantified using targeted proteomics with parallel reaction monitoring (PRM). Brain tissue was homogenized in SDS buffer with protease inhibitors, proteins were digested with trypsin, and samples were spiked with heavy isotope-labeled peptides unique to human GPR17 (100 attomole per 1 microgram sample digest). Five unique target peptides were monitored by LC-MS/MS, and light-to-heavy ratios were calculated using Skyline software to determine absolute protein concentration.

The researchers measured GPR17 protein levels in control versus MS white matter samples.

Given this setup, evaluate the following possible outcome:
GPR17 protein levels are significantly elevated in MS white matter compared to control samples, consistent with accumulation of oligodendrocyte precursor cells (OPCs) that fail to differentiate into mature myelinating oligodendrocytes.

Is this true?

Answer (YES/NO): YES